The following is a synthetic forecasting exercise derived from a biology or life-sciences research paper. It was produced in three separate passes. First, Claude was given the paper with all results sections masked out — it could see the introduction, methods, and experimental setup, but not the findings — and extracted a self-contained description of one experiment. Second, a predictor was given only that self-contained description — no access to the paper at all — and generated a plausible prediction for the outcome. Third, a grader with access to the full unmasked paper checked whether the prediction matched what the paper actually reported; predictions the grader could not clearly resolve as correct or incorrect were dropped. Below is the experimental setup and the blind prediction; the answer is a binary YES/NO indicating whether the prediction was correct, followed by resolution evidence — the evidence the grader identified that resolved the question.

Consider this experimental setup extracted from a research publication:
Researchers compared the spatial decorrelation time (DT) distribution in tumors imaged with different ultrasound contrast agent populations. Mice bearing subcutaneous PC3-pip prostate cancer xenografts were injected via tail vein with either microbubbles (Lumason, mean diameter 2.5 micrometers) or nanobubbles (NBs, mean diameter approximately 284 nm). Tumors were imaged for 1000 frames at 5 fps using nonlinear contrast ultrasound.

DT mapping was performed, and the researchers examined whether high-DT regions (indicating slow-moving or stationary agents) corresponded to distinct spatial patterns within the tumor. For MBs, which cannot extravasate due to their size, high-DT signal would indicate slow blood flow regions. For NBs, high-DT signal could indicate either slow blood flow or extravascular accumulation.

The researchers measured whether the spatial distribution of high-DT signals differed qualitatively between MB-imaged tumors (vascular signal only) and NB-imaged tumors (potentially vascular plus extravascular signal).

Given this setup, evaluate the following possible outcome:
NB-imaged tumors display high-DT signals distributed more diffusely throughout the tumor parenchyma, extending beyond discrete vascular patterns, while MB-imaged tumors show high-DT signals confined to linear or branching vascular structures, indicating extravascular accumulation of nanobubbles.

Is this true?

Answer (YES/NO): NO